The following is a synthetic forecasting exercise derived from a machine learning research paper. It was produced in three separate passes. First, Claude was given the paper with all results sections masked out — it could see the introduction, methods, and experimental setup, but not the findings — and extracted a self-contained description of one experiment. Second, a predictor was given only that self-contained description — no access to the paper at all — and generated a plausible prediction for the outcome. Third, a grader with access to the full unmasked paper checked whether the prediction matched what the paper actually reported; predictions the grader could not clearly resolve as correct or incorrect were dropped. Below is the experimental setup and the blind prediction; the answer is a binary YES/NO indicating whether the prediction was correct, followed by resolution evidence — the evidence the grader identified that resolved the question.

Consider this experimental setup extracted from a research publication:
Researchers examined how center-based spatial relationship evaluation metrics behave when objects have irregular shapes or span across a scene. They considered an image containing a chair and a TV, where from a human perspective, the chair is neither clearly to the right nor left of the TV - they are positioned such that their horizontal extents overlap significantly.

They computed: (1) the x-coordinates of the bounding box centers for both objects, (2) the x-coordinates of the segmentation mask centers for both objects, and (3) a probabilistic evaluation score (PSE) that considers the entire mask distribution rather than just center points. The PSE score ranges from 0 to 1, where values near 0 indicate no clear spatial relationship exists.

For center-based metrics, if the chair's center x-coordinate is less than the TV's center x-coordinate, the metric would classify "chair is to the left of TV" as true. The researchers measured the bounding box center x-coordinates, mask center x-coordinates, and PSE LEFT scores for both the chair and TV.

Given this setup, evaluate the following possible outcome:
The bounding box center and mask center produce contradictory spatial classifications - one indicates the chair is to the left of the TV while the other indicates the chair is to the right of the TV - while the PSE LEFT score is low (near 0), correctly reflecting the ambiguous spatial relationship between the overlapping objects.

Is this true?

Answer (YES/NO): NO